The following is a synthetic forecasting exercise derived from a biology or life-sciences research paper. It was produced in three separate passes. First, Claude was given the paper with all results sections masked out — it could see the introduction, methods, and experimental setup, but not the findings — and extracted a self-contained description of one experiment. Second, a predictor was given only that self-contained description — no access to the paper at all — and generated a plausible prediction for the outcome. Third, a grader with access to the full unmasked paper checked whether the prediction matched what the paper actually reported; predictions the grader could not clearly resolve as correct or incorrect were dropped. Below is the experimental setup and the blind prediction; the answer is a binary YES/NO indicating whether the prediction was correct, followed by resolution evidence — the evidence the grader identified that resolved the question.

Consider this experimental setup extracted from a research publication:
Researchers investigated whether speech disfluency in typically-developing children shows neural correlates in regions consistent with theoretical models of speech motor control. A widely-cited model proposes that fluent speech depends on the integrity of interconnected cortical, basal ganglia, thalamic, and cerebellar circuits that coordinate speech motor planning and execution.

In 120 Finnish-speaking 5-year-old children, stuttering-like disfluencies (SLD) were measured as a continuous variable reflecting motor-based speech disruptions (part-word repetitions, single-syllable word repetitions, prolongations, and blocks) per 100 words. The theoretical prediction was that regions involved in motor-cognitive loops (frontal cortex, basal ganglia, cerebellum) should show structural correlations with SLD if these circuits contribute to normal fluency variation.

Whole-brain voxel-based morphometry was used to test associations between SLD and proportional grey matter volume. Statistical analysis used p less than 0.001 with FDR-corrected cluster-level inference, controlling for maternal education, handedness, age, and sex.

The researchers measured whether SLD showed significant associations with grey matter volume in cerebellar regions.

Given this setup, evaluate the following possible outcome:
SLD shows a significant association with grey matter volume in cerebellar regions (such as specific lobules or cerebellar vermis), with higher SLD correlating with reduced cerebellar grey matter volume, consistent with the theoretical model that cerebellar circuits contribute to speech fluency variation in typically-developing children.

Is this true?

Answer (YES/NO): NO